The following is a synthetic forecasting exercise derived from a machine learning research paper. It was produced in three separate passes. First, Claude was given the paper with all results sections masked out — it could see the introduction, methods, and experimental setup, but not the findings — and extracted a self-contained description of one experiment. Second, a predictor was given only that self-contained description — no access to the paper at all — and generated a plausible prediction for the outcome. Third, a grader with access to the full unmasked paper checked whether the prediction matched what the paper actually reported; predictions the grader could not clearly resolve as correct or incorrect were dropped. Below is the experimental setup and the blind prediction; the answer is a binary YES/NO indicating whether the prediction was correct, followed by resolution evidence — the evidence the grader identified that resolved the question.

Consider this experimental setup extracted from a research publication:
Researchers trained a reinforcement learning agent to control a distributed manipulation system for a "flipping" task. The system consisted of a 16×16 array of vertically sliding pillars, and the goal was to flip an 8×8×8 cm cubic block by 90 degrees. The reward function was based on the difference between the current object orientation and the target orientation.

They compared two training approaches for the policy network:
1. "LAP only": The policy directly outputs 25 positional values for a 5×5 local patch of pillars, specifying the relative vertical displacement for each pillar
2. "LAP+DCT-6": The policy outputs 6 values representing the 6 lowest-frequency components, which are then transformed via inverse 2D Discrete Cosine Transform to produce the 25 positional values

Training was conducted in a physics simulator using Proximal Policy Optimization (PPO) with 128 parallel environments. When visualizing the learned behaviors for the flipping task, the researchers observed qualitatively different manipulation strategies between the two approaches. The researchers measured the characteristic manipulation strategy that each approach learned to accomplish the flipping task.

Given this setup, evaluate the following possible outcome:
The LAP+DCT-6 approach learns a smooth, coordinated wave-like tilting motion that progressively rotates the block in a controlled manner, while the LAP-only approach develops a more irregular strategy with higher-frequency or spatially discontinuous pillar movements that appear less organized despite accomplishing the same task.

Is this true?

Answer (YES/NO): NO